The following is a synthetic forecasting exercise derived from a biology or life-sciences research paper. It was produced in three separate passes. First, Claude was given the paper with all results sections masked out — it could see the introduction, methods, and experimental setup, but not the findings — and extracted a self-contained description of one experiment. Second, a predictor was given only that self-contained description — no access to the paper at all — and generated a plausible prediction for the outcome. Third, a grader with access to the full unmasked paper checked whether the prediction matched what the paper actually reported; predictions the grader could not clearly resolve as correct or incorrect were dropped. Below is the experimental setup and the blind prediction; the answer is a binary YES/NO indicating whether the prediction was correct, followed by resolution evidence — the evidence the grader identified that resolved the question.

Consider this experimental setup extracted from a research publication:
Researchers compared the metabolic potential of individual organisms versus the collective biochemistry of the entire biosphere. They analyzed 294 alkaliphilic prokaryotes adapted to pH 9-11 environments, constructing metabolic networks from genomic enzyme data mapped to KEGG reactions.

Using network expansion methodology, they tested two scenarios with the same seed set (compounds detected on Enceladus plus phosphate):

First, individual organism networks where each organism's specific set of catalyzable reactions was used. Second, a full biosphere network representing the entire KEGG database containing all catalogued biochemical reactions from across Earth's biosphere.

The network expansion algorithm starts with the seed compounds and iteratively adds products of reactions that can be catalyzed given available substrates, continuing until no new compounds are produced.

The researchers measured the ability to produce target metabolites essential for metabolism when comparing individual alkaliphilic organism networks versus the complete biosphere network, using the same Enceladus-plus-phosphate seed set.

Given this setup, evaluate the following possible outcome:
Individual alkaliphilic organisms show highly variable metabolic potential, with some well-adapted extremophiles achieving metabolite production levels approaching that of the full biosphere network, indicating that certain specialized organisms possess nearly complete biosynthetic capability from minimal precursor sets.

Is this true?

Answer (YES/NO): NO